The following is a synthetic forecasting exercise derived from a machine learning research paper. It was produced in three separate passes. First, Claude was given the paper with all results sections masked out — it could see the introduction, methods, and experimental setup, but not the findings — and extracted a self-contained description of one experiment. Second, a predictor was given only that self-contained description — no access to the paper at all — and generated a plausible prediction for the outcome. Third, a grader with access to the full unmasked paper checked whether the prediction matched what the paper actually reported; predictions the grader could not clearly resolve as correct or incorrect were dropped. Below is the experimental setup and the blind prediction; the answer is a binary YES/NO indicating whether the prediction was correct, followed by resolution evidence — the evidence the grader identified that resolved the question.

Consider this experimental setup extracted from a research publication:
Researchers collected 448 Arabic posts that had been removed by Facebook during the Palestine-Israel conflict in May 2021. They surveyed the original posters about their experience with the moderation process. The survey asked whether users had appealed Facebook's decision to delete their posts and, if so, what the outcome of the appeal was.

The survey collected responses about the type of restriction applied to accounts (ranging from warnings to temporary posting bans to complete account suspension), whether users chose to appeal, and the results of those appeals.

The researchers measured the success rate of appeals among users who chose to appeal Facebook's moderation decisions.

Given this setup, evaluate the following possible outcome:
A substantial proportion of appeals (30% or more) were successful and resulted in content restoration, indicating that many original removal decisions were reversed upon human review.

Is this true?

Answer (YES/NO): NO